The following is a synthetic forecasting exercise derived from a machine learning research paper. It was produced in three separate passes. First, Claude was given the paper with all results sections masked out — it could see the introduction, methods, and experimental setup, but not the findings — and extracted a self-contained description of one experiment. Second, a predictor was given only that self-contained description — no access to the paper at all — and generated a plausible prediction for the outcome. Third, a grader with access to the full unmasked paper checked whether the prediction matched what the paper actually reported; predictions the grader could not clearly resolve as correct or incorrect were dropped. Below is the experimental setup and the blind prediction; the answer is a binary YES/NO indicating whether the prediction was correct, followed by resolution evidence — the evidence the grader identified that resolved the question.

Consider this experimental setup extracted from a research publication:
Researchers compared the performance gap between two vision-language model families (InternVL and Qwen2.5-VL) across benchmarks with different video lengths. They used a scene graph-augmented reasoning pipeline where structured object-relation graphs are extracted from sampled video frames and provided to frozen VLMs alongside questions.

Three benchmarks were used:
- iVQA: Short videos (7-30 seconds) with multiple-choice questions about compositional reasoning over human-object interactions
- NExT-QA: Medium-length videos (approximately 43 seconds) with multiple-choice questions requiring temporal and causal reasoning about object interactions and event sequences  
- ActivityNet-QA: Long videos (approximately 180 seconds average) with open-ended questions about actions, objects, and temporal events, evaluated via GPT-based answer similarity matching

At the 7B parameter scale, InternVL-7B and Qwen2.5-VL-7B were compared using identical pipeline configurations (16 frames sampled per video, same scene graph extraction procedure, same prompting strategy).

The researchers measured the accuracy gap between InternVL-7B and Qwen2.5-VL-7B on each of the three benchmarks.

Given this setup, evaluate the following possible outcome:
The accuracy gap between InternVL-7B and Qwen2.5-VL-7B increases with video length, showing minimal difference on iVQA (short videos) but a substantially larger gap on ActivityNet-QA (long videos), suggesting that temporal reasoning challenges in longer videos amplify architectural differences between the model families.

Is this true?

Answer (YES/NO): NO